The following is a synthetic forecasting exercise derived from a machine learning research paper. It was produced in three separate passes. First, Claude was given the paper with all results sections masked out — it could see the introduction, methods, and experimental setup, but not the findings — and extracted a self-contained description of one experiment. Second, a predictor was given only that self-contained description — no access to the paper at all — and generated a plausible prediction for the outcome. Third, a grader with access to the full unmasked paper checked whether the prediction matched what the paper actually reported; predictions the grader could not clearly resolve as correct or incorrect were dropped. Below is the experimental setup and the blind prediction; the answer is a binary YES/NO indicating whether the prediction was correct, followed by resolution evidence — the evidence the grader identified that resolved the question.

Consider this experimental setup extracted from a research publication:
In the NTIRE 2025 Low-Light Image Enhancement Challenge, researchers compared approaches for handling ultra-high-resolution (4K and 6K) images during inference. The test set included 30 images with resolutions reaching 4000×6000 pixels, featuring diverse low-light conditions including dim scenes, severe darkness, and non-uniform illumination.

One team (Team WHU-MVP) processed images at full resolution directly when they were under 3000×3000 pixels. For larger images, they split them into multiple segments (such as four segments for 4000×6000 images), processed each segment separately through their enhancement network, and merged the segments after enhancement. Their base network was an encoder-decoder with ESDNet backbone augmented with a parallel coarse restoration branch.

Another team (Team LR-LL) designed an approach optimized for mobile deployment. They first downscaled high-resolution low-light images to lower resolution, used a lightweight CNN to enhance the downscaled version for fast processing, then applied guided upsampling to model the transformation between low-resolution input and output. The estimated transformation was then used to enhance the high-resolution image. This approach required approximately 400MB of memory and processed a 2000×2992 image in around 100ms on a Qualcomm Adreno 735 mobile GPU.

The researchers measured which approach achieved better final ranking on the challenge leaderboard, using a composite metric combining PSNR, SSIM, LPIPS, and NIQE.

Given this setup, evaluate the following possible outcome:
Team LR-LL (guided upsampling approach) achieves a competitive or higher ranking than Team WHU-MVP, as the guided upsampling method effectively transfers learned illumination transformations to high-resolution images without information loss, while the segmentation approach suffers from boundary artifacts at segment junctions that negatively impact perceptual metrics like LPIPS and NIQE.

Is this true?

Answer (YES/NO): NO